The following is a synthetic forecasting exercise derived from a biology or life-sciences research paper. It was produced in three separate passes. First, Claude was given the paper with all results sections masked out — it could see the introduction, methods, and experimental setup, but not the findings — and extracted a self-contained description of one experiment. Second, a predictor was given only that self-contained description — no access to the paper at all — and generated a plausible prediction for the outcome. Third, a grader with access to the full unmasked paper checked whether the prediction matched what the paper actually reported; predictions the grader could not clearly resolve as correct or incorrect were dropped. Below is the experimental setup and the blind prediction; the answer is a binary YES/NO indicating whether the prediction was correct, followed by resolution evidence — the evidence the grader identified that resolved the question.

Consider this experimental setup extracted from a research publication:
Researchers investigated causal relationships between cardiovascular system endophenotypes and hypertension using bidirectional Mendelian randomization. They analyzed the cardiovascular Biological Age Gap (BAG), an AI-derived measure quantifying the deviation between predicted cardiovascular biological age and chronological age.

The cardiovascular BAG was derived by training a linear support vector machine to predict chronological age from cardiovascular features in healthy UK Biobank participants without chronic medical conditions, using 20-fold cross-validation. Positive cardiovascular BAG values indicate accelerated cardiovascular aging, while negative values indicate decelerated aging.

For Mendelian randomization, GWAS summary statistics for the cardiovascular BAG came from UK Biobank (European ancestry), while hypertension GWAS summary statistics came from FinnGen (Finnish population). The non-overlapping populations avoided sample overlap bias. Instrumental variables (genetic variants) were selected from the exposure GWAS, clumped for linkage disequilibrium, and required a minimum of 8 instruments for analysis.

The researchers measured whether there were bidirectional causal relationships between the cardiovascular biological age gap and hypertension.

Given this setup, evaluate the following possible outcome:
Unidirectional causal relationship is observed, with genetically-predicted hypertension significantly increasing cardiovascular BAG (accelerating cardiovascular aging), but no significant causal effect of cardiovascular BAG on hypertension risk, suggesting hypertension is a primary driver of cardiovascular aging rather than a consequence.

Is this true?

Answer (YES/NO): YES